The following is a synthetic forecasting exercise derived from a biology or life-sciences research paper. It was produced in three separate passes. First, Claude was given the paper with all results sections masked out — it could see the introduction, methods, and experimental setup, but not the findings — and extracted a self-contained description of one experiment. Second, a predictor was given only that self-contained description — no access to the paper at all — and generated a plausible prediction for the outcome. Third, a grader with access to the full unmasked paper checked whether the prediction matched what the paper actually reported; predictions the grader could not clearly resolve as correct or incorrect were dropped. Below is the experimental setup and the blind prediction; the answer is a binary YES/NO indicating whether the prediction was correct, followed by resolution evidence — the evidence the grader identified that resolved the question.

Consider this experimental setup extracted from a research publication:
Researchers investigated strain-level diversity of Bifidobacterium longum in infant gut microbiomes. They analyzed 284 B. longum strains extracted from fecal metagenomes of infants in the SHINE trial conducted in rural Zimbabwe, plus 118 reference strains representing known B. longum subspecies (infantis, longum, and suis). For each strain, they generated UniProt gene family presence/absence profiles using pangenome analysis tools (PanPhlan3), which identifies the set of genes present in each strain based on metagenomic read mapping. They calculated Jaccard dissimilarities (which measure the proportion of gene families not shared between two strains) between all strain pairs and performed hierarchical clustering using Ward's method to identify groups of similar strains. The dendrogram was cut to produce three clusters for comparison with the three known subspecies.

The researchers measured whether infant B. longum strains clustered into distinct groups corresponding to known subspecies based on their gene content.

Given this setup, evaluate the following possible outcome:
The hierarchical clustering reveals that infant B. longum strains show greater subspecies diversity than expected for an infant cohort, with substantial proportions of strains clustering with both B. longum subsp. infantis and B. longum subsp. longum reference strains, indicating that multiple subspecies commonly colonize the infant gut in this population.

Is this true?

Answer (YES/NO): NO